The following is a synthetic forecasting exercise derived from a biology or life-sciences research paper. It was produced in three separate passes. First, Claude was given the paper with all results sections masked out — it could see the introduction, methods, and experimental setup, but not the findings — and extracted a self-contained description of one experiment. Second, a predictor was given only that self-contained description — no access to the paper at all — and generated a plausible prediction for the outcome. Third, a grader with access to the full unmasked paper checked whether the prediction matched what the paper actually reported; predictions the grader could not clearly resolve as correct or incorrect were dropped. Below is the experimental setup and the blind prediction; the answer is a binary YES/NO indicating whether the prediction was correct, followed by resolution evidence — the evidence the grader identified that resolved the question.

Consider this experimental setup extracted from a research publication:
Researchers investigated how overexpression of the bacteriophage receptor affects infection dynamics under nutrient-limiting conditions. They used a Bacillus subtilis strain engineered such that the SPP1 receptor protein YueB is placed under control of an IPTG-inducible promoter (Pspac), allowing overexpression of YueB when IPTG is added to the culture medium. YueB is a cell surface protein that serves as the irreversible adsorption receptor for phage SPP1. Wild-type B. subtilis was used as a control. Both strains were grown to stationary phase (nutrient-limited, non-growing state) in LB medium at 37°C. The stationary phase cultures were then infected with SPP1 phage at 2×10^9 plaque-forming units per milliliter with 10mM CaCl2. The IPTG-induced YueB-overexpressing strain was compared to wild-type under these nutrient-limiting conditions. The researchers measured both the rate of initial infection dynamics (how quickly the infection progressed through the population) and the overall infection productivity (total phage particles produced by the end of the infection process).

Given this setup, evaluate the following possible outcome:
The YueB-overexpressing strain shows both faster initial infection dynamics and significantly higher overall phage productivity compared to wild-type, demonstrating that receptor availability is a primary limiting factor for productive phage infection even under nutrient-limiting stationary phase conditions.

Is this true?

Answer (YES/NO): NO